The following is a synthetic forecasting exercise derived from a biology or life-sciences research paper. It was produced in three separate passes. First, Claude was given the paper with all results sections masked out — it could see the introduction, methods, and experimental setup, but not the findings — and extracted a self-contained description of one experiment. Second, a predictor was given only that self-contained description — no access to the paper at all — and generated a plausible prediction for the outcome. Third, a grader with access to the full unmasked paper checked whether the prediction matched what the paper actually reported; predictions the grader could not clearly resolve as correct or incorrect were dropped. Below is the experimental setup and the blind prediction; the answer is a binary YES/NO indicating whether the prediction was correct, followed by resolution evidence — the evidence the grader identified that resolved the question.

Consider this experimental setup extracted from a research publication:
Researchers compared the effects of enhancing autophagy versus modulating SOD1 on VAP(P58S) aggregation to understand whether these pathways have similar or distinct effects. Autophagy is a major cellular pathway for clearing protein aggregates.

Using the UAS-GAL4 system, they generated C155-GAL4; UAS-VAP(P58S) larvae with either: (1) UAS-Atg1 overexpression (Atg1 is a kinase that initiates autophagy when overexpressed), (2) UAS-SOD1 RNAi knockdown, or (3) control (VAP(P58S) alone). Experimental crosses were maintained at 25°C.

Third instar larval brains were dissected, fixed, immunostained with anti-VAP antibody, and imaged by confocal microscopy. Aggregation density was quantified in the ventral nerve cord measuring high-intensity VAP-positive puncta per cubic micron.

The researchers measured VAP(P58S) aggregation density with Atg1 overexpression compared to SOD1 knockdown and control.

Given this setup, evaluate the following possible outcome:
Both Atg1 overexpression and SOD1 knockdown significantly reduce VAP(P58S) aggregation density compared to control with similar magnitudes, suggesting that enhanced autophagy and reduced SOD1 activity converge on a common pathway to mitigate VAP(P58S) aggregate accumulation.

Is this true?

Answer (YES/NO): NO